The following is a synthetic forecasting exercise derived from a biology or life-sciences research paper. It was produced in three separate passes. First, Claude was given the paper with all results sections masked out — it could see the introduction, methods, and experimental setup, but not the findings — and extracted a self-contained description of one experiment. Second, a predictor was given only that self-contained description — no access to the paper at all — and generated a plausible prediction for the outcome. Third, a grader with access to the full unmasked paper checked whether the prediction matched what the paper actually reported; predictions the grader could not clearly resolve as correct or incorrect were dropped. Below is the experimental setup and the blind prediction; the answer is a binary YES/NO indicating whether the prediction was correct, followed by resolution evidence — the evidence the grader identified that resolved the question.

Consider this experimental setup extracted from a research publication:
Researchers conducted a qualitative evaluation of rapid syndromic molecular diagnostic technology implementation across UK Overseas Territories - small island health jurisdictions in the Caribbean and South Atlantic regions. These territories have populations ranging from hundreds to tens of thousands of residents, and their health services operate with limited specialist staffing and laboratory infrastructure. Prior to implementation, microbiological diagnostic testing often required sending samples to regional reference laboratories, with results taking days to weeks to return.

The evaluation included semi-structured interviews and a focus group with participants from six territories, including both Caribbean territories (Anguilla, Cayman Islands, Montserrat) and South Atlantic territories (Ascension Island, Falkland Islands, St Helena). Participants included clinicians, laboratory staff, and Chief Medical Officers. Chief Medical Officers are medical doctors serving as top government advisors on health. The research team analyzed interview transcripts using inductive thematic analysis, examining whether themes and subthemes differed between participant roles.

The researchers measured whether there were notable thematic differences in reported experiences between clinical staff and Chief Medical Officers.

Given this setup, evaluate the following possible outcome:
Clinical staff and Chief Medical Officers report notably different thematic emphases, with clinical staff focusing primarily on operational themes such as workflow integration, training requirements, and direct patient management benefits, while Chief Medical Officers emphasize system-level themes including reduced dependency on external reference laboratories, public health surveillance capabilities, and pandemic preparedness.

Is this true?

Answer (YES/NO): NO